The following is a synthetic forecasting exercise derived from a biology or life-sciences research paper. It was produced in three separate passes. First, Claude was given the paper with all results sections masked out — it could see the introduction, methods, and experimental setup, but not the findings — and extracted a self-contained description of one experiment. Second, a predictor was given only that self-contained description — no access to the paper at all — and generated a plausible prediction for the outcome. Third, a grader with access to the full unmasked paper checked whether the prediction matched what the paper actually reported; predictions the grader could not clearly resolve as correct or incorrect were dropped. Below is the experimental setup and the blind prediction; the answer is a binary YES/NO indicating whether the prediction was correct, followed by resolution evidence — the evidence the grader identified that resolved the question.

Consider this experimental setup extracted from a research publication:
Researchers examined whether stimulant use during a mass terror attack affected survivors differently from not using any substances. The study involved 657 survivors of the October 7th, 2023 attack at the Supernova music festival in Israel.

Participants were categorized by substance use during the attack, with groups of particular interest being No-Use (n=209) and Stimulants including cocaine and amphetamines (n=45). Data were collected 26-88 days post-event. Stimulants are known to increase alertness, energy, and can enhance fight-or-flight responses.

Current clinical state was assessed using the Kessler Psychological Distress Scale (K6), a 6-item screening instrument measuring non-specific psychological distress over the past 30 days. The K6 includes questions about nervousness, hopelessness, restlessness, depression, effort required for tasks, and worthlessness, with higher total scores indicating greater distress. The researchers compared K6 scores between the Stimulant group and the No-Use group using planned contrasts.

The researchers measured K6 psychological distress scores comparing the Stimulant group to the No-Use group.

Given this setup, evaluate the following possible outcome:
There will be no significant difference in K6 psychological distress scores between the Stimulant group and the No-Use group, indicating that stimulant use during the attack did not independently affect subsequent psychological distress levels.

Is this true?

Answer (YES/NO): YES